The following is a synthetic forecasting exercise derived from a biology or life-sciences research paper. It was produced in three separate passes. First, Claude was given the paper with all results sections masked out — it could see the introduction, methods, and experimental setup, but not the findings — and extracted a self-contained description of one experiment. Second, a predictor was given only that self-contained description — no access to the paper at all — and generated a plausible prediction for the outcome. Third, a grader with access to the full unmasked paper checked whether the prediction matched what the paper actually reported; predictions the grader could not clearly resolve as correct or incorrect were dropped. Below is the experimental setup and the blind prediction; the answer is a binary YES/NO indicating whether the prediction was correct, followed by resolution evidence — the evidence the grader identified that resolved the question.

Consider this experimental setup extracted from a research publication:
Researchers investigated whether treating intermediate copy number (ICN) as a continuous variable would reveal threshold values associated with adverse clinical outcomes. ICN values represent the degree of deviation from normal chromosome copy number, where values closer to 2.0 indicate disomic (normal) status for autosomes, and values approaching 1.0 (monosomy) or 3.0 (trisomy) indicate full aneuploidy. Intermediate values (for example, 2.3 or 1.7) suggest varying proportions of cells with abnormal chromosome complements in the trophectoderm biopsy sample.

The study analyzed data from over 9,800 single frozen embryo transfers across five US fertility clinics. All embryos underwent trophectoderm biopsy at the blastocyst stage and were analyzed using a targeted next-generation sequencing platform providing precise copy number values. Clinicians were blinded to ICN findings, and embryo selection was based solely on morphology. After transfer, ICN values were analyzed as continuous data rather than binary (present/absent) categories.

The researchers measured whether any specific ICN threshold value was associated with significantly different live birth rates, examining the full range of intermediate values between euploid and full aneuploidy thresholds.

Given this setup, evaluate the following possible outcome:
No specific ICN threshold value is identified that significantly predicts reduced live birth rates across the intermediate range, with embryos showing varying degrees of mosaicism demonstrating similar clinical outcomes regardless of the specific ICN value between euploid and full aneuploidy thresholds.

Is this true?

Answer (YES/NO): NO